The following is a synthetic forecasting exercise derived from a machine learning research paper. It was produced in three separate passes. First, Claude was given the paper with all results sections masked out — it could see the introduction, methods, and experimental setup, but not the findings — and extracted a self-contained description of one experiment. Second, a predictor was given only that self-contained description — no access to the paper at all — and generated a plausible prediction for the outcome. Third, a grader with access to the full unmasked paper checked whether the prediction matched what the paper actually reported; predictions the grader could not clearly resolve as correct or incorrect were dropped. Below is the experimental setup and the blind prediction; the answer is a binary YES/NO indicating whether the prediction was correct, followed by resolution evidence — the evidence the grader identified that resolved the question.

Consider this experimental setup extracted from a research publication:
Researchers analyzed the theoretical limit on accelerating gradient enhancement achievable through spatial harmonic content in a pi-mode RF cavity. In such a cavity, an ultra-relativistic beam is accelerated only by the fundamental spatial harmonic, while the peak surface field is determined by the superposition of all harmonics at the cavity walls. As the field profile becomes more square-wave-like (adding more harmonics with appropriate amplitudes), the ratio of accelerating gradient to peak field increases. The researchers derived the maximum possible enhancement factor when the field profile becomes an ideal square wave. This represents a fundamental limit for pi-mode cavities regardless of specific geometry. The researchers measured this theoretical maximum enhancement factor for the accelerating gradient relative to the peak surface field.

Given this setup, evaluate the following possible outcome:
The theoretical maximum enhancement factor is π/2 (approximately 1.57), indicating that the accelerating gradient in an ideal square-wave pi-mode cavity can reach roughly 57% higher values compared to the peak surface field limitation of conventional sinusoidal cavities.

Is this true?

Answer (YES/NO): NO